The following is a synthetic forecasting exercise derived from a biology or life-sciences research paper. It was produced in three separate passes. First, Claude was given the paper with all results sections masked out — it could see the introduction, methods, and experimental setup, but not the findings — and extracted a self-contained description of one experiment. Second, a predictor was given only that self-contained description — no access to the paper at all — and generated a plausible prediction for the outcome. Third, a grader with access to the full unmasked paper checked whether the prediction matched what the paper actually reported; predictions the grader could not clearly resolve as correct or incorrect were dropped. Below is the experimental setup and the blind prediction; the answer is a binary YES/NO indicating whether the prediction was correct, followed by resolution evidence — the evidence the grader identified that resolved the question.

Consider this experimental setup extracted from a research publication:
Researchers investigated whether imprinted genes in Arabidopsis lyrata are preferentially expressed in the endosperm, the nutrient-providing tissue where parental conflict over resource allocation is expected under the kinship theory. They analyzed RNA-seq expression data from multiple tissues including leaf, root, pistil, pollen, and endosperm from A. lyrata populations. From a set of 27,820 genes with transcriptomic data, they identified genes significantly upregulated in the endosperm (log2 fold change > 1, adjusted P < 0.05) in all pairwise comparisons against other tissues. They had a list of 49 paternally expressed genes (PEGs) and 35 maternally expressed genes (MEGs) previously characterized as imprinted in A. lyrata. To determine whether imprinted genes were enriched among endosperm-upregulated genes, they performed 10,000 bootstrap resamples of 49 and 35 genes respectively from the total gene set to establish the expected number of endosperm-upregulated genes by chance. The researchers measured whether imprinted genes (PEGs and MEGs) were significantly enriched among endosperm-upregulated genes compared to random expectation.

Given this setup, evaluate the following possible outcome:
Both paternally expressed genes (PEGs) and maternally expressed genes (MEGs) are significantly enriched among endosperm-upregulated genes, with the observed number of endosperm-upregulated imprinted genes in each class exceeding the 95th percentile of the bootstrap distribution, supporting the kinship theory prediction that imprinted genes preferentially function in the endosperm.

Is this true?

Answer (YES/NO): YES